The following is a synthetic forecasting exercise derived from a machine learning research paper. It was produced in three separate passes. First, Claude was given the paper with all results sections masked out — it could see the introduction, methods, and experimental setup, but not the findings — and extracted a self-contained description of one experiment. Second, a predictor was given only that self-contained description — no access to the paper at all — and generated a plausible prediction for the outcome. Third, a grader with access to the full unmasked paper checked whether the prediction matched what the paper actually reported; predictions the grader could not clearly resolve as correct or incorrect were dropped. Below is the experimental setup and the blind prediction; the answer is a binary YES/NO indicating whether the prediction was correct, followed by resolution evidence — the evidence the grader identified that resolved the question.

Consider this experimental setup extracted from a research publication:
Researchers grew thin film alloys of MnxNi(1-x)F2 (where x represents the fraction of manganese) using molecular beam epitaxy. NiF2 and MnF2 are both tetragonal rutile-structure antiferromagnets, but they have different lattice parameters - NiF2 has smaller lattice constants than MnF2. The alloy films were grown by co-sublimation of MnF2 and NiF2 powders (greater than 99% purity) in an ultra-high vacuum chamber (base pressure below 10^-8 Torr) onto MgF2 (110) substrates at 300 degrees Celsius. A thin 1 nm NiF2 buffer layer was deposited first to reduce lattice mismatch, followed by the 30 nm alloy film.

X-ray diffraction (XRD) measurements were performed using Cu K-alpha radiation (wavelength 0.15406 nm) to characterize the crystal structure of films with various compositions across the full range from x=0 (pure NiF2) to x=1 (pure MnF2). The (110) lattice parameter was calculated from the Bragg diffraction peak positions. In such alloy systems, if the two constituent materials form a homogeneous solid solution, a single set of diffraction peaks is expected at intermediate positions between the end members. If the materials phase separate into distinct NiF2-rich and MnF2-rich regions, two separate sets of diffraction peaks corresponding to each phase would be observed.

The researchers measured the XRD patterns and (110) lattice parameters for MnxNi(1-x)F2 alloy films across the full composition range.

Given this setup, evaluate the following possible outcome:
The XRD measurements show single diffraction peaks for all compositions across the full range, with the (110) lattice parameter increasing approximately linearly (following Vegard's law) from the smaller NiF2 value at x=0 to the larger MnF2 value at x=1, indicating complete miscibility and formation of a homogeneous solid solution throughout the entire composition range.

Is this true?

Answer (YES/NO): YES